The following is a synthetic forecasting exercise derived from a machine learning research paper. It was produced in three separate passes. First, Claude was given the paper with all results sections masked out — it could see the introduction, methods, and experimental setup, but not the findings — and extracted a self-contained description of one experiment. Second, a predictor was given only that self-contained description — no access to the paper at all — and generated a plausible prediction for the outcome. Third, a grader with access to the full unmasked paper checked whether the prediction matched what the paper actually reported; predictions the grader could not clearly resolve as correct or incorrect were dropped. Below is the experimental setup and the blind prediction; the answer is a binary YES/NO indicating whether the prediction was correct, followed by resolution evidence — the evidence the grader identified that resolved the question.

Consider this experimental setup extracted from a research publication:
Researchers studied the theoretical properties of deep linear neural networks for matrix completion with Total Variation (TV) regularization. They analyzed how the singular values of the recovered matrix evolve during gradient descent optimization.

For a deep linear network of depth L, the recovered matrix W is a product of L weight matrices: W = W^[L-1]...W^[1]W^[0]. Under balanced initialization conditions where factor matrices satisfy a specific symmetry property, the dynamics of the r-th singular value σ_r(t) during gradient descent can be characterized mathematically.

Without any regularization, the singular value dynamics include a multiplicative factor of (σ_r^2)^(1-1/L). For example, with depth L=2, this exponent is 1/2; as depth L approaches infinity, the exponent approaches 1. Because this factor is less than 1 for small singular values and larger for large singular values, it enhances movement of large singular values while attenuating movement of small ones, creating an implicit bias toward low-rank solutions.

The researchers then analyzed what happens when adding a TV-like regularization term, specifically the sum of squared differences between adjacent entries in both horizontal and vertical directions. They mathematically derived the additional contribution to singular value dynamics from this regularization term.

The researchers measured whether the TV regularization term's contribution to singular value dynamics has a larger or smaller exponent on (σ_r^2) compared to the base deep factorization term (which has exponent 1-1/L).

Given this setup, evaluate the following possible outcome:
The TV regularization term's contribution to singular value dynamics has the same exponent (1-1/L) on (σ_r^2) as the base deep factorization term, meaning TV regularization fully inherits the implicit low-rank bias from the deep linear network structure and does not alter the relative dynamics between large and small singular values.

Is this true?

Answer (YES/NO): NO